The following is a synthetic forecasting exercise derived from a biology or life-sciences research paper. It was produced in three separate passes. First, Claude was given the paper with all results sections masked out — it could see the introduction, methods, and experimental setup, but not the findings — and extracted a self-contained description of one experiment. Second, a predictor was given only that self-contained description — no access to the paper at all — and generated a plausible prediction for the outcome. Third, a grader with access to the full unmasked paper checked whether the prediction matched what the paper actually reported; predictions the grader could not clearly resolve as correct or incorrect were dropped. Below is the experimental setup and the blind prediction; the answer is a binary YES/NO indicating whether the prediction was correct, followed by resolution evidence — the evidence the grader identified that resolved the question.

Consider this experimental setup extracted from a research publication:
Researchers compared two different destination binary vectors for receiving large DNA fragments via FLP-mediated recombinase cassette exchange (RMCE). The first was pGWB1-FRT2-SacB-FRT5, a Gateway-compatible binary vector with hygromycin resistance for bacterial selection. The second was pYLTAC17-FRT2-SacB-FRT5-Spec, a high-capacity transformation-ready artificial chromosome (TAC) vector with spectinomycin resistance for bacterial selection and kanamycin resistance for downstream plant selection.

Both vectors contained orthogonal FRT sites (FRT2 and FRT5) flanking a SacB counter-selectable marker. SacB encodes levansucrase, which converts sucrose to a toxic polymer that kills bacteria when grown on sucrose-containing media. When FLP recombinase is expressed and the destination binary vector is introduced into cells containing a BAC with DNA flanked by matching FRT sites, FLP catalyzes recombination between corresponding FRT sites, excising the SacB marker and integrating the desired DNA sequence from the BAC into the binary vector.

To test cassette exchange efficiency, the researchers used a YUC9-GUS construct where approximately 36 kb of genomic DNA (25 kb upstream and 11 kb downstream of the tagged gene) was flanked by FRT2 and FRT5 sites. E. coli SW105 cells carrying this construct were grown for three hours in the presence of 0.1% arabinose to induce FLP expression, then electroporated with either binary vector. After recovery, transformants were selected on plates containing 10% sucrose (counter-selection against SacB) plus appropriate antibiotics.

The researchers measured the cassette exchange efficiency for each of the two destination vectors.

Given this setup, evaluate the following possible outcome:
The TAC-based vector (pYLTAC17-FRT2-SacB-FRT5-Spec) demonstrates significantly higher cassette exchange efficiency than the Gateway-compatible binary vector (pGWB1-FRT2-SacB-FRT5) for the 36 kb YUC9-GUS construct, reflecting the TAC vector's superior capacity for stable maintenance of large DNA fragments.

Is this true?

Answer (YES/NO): YES